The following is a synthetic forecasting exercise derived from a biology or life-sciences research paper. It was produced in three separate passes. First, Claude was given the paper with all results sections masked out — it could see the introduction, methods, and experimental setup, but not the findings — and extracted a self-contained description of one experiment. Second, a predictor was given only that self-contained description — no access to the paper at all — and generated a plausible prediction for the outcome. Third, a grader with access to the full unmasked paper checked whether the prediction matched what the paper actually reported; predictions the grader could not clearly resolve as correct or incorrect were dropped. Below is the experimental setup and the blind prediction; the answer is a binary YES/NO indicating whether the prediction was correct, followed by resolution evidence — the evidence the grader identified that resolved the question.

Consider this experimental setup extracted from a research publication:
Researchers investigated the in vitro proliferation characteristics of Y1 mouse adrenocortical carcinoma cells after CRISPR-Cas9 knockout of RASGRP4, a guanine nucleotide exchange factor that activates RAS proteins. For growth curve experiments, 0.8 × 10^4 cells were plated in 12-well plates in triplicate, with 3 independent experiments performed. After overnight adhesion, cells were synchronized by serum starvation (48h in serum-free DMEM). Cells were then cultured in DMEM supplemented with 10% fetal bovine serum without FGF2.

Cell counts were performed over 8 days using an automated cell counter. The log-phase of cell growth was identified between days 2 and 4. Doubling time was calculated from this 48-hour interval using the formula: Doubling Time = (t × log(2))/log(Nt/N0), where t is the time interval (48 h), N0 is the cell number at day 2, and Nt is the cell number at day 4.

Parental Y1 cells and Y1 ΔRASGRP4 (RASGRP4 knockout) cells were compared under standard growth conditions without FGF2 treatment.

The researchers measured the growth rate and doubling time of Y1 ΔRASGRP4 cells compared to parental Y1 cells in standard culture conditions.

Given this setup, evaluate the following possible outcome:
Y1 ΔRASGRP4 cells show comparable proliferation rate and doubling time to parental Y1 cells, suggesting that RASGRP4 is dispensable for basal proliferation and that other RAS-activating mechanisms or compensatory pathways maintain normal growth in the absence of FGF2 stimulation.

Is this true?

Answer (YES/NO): NO